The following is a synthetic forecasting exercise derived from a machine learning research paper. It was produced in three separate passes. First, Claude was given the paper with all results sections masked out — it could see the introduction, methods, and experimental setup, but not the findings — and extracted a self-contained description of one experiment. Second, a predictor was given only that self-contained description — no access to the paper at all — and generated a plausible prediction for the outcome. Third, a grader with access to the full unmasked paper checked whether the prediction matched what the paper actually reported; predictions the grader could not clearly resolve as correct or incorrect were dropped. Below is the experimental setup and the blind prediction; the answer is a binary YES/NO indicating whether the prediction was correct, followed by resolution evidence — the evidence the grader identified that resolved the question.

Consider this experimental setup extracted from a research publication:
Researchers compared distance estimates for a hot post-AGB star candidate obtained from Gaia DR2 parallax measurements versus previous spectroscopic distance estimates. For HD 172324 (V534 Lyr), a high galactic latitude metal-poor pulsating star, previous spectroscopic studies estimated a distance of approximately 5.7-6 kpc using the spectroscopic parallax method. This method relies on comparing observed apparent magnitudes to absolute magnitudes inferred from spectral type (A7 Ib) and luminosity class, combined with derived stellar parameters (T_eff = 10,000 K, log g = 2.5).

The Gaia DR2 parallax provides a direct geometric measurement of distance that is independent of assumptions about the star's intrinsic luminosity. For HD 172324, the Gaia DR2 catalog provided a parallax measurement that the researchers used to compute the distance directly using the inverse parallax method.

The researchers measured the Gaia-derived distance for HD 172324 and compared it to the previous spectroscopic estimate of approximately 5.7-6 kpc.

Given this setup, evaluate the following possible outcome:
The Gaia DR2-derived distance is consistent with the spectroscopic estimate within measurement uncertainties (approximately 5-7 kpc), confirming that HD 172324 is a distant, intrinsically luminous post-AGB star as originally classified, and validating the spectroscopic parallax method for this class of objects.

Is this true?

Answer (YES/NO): NO